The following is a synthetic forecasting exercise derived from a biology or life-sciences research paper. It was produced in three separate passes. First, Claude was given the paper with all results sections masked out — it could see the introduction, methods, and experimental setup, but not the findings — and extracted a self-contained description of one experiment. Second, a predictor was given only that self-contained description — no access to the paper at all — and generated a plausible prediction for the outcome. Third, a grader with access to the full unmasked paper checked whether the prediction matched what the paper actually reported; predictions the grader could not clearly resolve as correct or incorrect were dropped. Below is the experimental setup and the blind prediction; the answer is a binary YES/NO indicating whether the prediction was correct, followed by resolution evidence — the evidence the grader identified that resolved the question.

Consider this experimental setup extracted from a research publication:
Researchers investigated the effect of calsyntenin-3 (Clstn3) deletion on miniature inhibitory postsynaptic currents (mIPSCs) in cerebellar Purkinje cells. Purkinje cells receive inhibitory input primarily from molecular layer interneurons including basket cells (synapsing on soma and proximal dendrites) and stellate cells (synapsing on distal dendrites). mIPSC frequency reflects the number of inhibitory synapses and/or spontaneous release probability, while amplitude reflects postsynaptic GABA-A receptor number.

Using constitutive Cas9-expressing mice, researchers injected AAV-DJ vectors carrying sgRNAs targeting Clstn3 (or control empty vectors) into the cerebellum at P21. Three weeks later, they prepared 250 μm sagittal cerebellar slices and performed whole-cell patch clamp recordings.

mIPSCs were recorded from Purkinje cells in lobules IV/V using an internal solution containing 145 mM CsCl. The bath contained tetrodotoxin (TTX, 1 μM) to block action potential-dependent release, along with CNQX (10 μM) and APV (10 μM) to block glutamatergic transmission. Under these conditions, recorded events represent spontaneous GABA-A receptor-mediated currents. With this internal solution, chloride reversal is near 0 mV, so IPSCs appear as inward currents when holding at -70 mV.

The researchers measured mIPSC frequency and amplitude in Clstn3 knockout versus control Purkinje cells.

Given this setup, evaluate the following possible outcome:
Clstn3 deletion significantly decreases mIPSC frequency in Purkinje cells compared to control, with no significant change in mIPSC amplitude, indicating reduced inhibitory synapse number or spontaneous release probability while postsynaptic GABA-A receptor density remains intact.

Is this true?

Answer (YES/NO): YES